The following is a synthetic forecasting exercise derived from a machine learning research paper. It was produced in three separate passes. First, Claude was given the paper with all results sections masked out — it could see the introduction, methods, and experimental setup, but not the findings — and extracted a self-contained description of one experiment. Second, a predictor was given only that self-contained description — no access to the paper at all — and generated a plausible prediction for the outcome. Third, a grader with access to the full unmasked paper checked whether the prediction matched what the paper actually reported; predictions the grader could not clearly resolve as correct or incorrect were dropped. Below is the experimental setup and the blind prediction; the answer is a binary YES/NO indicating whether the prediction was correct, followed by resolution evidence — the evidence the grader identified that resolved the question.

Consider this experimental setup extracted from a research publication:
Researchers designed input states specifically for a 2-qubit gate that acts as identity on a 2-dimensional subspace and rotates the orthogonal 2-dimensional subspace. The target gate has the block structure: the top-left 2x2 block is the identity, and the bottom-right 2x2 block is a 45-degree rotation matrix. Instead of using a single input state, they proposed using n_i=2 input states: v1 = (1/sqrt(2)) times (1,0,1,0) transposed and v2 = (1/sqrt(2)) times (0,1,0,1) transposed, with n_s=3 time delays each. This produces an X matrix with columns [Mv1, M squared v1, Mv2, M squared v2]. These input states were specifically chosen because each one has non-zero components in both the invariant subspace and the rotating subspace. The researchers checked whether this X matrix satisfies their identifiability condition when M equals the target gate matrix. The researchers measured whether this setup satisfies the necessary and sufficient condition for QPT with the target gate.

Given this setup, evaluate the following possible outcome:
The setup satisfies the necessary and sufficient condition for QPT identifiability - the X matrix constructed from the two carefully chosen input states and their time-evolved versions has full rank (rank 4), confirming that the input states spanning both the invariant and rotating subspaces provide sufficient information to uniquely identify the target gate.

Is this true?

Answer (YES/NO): YES